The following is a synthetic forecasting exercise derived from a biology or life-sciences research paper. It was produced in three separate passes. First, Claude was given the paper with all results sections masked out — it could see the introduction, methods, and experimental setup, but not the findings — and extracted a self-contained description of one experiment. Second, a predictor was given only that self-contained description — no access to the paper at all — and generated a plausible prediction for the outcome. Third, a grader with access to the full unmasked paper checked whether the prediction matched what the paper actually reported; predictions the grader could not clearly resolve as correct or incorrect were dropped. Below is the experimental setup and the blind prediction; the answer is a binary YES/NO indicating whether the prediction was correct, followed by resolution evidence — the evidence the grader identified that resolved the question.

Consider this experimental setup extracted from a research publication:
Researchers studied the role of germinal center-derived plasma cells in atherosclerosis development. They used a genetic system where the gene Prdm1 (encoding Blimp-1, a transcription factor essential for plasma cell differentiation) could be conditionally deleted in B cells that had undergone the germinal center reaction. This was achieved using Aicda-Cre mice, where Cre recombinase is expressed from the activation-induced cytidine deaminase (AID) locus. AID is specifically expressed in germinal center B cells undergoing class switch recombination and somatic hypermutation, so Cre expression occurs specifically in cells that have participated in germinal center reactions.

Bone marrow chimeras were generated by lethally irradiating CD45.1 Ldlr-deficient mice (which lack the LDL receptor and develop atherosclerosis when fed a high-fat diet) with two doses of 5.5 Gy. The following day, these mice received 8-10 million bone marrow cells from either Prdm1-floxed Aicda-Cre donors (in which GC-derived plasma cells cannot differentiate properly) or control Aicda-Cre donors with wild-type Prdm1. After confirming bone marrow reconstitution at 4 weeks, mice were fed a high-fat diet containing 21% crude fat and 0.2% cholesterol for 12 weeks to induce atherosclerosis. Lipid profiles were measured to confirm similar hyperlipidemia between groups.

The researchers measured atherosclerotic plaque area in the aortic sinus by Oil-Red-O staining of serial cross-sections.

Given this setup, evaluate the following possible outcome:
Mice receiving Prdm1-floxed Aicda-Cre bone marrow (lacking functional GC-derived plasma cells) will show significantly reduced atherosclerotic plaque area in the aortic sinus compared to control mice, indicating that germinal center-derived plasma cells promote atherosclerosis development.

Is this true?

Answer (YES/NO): NO